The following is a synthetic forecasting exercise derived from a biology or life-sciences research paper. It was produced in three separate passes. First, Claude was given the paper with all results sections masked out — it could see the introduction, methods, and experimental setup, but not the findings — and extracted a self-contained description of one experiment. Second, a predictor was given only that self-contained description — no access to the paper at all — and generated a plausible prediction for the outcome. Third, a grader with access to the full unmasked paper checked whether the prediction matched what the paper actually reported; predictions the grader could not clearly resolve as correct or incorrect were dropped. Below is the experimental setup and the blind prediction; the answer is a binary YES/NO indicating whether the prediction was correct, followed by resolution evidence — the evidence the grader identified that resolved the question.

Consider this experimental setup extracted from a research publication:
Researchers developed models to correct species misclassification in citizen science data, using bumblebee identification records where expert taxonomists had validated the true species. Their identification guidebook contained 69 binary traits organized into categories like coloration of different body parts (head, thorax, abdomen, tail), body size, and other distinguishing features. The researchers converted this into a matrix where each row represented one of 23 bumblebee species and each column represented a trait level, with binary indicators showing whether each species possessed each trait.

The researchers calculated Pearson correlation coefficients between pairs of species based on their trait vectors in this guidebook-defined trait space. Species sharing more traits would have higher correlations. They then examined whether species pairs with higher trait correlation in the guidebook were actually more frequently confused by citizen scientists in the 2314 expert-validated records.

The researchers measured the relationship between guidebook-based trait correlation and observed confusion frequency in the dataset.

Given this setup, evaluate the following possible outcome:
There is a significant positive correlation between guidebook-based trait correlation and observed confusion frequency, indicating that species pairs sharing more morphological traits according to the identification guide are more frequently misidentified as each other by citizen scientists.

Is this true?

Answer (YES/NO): YES